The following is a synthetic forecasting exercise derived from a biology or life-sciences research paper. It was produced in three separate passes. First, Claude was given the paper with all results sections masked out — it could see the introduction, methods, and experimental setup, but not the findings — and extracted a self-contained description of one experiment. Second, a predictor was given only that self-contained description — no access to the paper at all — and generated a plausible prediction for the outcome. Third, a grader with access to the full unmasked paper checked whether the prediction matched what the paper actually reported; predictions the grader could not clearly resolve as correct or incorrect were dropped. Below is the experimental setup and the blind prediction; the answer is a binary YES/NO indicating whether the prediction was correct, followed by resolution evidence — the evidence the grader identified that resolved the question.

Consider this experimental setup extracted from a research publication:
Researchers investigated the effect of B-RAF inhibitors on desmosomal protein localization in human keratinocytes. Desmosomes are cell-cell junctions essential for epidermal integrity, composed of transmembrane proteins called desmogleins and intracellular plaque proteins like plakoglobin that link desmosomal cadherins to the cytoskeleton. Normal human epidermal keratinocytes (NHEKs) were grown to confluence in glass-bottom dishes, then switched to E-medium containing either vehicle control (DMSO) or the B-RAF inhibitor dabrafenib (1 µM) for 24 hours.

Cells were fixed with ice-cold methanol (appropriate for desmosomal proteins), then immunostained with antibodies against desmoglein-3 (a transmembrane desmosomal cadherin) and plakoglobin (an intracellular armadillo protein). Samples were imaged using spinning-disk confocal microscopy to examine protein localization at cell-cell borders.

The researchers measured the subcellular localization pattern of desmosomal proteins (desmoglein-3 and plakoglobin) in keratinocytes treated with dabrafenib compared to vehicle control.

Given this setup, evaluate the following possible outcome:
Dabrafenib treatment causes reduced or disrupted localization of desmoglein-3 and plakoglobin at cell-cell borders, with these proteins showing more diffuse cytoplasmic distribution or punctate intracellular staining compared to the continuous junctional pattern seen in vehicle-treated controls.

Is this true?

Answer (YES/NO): YES